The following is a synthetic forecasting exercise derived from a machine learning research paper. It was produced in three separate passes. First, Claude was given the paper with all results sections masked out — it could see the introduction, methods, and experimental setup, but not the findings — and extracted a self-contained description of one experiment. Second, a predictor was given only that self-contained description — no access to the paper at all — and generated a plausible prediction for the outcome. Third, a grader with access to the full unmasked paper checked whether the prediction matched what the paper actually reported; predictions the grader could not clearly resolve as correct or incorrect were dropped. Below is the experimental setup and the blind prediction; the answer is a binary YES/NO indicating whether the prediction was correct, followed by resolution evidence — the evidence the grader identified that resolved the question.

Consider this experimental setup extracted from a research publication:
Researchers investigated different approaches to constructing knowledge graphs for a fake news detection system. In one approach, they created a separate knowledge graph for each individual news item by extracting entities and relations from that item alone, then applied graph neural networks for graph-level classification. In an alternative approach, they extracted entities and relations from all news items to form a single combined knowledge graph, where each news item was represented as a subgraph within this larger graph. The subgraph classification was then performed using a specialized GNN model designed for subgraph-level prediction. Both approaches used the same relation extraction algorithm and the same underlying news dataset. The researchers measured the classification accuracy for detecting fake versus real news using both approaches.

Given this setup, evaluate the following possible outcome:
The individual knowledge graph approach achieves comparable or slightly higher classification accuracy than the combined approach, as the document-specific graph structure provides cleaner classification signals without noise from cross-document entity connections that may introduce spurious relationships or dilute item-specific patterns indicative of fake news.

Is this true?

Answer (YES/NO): NO